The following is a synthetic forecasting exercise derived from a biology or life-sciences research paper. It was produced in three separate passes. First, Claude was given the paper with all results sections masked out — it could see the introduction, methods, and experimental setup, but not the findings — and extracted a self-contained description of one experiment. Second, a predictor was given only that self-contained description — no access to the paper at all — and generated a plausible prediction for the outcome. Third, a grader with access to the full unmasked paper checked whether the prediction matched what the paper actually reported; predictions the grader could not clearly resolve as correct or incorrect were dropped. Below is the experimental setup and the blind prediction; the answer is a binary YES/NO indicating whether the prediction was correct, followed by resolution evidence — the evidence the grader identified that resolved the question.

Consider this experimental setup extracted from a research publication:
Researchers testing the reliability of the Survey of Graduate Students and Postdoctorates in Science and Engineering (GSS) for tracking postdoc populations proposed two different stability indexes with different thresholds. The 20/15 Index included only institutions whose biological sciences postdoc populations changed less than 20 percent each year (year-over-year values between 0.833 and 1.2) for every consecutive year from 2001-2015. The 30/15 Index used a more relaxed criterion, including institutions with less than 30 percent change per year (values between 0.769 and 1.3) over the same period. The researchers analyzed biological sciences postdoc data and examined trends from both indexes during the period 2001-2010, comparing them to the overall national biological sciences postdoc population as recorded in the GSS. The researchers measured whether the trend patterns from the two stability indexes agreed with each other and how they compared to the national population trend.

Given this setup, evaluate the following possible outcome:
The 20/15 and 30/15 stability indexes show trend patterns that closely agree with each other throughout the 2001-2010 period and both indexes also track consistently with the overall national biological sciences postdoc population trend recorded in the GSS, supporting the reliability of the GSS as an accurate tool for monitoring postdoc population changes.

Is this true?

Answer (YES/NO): NO